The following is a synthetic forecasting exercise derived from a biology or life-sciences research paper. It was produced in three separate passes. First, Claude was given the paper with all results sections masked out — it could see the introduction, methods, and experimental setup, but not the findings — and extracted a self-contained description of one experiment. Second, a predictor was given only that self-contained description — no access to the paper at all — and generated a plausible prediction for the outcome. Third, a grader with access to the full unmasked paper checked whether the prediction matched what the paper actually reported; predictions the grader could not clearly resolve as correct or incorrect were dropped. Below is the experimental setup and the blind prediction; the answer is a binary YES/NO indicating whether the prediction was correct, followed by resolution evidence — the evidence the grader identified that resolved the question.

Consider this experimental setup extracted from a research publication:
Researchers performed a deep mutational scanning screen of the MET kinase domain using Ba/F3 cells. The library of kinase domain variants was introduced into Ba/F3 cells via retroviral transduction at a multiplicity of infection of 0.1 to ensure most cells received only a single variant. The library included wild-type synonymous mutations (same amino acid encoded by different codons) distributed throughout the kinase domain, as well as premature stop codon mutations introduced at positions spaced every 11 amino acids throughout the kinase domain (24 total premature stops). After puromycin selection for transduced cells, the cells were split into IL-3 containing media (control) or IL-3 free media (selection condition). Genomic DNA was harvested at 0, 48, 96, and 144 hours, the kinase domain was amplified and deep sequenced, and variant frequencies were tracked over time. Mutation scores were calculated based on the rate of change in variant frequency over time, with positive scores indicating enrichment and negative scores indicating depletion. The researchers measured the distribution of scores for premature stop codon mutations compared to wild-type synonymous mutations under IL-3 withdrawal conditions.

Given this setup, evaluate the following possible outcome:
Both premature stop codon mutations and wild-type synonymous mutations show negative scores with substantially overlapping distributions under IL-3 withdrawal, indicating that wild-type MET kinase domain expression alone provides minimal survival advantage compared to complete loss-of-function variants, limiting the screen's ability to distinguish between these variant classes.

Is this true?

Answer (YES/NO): NO